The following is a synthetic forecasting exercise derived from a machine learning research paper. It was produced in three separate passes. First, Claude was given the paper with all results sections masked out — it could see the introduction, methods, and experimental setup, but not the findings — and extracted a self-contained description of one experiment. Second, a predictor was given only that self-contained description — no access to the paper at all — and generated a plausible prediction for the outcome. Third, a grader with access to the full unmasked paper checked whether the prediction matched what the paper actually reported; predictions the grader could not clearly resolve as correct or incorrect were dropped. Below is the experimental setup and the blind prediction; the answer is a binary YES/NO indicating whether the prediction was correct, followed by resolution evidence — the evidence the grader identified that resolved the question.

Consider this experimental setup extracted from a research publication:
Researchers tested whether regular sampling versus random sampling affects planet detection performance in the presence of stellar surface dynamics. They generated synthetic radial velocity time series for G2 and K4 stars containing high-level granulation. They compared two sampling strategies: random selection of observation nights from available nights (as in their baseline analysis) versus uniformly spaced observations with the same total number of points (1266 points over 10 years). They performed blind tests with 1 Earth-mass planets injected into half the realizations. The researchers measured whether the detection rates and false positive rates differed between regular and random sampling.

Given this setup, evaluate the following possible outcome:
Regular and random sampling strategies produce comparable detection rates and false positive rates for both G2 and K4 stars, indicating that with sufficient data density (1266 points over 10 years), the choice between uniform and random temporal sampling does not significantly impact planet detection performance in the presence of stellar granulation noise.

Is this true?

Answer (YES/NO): YES